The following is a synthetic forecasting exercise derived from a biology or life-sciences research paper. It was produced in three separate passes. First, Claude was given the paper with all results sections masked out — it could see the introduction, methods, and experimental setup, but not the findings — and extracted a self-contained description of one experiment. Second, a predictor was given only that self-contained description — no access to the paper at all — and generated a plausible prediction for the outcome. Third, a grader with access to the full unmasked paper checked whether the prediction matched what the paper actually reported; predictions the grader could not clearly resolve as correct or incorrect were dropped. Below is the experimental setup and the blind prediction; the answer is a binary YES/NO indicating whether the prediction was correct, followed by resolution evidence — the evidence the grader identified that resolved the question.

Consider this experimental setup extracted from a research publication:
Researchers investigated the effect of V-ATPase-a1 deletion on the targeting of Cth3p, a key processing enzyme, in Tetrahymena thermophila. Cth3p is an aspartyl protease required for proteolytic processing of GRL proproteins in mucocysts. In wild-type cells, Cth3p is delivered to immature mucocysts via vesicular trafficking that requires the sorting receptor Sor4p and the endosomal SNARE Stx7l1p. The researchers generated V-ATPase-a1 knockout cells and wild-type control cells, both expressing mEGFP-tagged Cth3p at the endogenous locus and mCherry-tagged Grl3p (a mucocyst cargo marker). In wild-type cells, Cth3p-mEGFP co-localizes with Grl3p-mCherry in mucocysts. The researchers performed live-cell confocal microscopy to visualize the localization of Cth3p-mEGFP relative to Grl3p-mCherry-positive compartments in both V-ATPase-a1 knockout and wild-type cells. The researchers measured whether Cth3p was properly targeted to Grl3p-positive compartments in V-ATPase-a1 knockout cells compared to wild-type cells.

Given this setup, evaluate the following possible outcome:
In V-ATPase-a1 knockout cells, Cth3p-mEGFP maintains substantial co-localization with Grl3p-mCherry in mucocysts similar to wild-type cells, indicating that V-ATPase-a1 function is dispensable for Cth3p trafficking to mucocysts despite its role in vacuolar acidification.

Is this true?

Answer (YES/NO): NO